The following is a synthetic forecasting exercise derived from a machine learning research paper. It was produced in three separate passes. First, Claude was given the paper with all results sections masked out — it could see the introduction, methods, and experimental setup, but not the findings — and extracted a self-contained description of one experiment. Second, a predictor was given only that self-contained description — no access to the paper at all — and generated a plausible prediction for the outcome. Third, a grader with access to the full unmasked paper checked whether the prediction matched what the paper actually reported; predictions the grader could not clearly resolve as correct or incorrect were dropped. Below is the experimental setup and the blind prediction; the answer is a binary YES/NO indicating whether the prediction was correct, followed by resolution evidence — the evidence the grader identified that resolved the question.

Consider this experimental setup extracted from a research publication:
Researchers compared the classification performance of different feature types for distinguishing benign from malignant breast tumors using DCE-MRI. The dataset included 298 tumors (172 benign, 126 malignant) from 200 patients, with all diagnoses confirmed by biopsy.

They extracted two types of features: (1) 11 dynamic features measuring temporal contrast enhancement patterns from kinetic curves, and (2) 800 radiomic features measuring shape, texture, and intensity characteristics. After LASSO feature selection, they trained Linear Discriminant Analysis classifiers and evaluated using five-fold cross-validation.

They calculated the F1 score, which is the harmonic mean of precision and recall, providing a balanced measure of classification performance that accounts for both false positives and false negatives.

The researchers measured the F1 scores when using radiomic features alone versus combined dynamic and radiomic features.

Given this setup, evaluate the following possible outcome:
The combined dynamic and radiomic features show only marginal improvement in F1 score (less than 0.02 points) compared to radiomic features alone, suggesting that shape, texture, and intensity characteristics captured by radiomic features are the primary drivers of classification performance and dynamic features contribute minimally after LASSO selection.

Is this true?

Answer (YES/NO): NO